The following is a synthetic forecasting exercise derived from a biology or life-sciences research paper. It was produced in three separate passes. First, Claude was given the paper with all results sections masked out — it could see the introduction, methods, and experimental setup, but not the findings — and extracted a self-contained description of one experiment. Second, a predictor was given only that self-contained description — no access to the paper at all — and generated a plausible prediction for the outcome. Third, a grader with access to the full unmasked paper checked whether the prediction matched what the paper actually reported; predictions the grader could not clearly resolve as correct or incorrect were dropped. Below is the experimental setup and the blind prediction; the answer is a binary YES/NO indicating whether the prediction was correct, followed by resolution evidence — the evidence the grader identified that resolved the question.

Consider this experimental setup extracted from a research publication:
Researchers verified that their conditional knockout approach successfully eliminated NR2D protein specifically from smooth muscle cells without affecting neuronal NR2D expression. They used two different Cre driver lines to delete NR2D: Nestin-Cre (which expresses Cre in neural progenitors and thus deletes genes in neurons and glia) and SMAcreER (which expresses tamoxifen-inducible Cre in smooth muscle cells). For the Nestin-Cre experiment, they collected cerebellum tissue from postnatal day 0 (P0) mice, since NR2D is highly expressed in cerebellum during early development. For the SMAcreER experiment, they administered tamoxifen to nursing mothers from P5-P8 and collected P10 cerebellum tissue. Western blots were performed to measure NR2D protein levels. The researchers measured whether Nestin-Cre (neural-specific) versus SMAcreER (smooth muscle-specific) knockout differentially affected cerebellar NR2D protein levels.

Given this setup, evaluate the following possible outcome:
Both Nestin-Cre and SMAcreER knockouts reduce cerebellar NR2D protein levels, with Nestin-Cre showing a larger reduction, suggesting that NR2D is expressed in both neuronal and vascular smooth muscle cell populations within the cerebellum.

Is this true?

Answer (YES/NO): NO